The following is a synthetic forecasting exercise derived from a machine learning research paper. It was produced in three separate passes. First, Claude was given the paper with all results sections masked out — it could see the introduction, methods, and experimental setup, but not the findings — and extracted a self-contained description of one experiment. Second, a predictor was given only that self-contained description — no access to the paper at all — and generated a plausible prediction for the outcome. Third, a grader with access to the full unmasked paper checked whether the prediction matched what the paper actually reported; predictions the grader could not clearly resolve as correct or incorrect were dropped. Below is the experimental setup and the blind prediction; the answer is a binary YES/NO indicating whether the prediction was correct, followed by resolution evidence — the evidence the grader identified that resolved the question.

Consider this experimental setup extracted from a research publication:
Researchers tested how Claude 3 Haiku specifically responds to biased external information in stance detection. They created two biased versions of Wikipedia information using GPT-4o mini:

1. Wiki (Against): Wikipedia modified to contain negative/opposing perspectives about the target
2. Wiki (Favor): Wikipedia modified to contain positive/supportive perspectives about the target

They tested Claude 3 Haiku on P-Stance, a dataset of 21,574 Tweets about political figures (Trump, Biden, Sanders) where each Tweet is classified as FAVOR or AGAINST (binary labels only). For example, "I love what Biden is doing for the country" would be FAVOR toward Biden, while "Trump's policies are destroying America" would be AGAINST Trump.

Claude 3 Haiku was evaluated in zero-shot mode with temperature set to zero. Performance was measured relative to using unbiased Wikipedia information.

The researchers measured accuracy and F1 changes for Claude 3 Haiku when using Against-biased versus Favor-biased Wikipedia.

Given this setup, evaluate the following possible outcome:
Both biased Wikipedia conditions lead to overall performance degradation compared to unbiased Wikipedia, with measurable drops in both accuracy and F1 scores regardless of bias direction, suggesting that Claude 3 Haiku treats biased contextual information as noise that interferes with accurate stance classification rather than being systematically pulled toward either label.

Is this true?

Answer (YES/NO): NO